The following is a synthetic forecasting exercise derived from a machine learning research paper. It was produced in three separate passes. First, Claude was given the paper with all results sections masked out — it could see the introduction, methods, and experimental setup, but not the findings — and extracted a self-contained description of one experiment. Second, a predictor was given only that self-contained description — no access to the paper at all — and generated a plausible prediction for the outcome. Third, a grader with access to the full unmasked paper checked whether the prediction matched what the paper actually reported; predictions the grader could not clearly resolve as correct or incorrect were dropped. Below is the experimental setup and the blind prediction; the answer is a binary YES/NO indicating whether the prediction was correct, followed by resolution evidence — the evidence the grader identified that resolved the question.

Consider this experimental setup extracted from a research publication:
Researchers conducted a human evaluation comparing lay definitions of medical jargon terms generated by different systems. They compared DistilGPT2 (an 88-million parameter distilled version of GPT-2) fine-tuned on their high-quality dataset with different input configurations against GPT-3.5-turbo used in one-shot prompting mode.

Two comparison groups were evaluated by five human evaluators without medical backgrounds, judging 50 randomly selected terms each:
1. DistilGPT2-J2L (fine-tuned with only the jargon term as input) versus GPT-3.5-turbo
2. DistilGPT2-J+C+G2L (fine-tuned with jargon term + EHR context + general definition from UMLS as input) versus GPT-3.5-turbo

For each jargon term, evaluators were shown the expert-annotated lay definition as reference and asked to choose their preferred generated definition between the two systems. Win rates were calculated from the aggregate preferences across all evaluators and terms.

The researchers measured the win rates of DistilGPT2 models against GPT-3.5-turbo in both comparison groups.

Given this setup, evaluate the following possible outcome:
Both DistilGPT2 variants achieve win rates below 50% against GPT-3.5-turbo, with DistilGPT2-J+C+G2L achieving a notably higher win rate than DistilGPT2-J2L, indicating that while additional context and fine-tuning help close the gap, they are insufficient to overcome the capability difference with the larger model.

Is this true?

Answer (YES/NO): YES